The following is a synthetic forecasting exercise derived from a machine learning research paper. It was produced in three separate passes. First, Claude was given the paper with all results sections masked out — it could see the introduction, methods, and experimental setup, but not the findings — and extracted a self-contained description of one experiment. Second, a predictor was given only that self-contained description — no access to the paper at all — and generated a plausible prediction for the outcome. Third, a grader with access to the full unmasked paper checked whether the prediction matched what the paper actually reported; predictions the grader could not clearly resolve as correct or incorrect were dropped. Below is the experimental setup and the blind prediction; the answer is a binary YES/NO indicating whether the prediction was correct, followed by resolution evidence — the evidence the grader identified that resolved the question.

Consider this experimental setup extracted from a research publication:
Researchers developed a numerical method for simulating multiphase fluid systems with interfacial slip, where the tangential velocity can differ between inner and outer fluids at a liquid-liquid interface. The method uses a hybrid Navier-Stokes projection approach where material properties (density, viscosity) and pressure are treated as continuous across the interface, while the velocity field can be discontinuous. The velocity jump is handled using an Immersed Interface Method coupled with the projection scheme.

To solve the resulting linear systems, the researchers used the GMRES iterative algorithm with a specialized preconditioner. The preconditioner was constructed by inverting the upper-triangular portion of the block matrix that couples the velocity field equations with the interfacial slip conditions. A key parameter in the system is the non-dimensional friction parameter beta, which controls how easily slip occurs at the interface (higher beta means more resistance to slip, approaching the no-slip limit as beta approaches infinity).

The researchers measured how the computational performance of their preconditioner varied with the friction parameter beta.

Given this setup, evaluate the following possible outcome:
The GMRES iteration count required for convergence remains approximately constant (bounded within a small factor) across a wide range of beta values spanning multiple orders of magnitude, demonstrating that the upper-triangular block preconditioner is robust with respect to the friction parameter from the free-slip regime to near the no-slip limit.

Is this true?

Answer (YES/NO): NO